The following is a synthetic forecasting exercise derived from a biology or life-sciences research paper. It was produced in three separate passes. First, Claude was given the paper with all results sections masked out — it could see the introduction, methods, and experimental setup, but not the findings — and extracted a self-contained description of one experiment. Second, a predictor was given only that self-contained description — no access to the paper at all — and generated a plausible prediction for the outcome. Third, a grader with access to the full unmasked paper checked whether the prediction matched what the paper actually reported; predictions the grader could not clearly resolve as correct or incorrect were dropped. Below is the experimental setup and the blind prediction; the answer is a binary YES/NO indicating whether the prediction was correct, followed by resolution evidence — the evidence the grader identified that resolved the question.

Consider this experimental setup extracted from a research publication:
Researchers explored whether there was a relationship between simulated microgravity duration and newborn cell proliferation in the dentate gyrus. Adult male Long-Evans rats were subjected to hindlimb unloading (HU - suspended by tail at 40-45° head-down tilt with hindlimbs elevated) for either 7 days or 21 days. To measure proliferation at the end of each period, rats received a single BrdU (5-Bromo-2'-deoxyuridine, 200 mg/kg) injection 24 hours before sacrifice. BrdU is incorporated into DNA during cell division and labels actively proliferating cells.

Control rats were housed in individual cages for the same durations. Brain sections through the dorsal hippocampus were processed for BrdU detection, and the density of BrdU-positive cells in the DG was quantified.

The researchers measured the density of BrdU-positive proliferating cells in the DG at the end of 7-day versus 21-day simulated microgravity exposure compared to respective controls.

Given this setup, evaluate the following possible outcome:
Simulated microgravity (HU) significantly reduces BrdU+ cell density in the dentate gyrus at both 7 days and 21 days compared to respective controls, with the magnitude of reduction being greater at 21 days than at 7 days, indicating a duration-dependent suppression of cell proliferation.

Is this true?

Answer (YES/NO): NO